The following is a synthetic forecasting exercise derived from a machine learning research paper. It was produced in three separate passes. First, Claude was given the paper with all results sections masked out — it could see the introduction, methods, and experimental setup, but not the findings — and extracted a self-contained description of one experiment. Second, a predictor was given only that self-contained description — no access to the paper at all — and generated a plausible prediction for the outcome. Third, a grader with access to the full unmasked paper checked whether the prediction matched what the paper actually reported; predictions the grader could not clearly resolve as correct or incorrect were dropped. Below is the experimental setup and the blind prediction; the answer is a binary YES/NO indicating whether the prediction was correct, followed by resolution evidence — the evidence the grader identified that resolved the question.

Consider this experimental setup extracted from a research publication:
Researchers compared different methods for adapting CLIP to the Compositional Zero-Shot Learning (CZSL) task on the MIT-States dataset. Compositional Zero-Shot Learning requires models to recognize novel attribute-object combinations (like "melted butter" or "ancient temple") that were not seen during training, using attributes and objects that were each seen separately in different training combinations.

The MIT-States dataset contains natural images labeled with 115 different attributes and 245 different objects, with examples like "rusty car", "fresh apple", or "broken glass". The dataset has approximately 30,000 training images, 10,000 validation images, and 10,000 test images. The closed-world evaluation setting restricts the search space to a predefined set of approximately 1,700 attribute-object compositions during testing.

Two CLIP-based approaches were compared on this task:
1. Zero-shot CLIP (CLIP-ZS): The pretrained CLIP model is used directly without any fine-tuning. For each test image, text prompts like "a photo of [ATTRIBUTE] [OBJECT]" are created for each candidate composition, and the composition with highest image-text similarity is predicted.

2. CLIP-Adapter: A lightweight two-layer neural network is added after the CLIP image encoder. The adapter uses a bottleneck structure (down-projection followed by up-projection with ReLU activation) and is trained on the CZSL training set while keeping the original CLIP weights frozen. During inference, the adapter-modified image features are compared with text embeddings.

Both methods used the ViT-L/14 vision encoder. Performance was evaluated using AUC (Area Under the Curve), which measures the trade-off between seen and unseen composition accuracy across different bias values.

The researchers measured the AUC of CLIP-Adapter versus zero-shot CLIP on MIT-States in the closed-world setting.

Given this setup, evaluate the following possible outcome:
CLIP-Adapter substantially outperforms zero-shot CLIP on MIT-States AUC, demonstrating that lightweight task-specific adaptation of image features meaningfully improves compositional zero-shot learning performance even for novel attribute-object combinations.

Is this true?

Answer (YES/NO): NO